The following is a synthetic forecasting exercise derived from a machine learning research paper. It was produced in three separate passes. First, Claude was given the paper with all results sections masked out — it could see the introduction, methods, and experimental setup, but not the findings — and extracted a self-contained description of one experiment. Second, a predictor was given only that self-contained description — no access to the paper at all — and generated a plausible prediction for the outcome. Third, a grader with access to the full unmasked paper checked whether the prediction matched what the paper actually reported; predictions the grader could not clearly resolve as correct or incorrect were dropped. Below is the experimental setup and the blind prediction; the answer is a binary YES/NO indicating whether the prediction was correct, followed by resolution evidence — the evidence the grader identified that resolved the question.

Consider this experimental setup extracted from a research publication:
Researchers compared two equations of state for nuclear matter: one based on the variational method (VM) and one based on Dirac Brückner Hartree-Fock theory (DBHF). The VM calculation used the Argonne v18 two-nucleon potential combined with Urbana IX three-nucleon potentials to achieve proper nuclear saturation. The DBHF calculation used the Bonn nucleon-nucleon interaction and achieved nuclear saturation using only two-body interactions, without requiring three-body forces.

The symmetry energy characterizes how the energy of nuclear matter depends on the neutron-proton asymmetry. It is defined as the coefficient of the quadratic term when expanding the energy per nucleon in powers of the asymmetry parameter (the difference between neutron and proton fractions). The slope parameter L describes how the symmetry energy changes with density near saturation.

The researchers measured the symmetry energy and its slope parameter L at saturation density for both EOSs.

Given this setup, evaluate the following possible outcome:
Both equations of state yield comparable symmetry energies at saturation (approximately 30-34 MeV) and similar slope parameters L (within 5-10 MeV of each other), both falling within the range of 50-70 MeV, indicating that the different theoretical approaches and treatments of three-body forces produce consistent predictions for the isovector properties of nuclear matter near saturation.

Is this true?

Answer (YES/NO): NO